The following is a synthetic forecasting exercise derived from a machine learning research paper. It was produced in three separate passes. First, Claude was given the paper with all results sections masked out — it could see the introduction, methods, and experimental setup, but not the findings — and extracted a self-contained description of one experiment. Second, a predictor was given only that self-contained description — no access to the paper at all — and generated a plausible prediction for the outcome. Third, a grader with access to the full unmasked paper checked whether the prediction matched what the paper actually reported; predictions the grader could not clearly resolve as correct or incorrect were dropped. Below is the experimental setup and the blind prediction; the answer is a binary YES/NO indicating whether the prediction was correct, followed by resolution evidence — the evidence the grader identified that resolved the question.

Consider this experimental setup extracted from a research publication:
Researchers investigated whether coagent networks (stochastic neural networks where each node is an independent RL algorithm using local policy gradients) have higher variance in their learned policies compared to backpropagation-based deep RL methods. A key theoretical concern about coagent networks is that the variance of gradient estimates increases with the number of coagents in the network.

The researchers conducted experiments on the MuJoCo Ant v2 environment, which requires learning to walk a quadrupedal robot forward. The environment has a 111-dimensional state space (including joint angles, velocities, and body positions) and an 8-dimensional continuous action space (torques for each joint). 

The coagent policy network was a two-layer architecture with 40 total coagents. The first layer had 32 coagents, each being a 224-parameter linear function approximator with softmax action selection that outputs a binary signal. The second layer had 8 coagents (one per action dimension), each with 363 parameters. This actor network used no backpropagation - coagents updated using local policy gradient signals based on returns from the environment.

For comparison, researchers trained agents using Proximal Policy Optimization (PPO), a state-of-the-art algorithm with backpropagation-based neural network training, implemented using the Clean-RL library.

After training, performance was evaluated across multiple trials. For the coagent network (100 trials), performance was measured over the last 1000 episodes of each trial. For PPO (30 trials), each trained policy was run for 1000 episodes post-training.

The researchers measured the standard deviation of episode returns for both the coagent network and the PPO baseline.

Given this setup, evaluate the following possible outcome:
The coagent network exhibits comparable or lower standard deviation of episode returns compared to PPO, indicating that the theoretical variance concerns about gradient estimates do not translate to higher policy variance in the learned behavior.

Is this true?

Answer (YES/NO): YES